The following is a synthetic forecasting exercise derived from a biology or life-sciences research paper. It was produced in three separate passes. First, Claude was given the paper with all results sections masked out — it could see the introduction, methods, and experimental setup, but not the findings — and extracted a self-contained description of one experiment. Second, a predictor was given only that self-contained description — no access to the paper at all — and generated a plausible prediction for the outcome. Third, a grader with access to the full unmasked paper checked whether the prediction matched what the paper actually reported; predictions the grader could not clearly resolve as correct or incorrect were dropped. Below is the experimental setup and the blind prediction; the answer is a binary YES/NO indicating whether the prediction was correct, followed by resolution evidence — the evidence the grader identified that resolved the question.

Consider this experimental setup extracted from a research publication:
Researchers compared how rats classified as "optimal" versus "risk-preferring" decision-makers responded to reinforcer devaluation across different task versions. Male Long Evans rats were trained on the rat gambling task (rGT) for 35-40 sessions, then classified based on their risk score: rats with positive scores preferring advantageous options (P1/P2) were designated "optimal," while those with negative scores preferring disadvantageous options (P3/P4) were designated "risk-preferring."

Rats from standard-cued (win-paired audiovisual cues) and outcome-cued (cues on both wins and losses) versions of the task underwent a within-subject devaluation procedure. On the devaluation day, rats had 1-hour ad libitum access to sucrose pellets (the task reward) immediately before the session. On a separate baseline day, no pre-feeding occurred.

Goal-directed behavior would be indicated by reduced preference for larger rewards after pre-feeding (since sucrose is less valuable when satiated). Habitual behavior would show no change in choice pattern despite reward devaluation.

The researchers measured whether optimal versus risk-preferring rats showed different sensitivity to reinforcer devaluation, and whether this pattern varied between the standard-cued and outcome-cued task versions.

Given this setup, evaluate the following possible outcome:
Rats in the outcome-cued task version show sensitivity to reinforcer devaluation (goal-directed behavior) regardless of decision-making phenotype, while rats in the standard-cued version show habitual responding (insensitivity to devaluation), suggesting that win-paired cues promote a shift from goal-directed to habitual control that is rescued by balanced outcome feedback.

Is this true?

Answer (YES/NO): NO